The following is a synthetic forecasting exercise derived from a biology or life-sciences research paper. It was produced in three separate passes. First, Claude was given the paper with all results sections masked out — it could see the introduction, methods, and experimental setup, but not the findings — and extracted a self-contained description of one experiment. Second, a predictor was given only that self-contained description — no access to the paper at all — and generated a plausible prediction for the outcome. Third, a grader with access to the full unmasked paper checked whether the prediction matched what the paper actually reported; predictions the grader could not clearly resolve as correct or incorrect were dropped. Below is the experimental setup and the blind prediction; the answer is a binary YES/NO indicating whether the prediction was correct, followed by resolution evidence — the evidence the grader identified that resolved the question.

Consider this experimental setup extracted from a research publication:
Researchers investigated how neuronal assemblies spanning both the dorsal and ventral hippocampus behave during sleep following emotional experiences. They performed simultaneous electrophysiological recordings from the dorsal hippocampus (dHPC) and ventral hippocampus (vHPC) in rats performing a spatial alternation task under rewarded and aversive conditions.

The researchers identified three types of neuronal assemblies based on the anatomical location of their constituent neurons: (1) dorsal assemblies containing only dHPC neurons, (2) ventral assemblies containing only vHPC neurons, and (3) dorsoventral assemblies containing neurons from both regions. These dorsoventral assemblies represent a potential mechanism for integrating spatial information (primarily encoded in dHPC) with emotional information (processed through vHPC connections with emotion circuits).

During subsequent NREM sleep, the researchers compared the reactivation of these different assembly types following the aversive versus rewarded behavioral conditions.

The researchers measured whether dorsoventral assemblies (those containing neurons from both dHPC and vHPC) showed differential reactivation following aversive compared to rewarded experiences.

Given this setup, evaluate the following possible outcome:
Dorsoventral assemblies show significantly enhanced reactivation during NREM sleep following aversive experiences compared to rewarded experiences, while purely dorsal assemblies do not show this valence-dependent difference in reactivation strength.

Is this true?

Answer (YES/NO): NO